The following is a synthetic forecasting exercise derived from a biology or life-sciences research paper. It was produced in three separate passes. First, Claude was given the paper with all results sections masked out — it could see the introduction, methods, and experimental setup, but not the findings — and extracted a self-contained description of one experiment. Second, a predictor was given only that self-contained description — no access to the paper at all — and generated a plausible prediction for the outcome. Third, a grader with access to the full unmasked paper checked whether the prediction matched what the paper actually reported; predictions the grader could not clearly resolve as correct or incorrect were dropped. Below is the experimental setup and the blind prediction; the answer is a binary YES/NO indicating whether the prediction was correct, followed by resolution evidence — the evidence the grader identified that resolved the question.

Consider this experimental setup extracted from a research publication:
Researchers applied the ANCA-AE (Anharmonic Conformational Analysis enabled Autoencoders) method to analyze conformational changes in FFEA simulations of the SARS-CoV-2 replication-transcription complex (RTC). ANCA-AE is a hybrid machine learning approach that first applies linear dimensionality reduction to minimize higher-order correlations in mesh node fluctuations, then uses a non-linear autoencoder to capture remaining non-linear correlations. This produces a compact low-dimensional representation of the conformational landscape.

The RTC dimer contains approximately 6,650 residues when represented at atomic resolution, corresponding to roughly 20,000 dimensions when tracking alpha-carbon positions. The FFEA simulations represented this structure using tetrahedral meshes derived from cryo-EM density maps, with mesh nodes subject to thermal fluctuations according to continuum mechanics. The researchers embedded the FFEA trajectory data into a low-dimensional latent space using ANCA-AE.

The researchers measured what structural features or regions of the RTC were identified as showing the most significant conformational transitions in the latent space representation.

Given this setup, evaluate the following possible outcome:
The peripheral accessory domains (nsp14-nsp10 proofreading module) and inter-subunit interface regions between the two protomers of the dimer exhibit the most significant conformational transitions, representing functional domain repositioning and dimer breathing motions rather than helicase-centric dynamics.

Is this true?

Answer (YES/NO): NO